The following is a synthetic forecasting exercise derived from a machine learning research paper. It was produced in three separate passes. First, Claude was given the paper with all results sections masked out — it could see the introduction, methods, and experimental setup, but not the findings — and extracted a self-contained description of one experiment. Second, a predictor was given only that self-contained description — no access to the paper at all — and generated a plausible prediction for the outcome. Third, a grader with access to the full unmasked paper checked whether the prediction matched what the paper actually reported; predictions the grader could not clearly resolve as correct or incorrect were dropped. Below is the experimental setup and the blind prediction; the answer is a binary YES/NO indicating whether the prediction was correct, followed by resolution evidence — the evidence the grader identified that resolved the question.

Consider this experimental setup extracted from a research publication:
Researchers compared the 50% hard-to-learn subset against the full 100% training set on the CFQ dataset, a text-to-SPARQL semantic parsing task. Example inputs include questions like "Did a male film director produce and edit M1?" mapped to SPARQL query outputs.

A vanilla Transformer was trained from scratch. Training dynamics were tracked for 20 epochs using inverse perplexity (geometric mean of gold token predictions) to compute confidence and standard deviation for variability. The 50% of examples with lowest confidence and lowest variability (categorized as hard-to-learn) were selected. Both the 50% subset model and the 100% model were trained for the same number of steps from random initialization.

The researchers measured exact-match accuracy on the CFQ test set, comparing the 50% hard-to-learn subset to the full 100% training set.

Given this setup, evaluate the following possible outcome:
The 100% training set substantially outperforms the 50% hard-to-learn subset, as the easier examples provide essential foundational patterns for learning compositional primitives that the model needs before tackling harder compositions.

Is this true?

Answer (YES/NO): NO